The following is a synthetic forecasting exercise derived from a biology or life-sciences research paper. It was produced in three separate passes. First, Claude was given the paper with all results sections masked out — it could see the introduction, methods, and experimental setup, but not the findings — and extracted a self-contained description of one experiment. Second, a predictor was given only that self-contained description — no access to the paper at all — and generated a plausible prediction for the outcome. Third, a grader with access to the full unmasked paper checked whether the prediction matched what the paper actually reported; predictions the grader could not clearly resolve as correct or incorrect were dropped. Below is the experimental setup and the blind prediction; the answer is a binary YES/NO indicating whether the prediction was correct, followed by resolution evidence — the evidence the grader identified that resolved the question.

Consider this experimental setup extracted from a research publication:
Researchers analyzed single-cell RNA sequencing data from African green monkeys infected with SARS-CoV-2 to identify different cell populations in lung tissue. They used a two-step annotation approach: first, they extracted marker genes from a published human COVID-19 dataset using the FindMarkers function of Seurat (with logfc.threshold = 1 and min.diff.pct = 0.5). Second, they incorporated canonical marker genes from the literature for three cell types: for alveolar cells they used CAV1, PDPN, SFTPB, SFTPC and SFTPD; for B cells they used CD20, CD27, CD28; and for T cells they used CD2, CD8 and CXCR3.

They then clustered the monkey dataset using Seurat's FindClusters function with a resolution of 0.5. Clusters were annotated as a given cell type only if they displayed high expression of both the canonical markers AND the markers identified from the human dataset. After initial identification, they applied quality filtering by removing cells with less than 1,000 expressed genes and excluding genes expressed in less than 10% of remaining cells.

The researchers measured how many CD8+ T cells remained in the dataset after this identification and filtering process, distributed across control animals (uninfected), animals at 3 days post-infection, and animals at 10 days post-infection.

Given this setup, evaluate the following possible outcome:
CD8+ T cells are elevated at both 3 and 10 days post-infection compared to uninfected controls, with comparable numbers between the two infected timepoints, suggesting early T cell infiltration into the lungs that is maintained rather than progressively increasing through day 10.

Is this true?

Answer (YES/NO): NO